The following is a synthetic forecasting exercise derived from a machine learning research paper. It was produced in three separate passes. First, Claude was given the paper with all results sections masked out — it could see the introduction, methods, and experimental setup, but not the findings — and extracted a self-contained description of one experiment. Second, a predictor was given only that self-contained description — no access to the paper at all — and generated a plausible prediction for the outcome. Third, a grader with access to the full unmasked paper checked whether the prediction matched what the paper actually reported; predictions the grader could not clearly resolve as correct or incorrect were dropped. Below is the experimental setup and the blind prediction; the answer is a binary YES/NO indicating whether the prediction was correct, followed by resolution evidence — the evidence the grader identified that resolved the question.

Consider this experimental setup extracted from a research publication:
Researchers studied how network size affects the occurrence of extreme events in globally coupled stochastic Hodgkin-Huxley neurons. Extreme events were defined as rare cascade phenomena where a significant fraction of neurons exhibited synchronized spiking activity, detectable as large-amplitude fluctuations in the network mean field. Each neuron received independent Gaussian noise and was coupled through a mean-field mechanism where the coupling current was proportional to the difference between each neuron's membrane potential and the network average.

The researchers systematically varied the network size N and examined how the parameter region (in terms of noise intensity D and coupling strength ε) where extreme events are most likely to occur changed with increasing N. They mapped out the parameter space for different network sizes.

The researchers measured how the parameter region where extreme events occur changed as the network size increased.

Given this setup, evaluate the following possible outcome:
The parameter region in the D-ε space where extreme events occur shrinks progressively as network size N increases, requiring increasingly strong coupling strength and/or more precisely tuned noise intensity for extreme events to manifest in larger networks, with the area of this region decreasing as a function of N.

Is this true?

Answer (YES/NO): YES